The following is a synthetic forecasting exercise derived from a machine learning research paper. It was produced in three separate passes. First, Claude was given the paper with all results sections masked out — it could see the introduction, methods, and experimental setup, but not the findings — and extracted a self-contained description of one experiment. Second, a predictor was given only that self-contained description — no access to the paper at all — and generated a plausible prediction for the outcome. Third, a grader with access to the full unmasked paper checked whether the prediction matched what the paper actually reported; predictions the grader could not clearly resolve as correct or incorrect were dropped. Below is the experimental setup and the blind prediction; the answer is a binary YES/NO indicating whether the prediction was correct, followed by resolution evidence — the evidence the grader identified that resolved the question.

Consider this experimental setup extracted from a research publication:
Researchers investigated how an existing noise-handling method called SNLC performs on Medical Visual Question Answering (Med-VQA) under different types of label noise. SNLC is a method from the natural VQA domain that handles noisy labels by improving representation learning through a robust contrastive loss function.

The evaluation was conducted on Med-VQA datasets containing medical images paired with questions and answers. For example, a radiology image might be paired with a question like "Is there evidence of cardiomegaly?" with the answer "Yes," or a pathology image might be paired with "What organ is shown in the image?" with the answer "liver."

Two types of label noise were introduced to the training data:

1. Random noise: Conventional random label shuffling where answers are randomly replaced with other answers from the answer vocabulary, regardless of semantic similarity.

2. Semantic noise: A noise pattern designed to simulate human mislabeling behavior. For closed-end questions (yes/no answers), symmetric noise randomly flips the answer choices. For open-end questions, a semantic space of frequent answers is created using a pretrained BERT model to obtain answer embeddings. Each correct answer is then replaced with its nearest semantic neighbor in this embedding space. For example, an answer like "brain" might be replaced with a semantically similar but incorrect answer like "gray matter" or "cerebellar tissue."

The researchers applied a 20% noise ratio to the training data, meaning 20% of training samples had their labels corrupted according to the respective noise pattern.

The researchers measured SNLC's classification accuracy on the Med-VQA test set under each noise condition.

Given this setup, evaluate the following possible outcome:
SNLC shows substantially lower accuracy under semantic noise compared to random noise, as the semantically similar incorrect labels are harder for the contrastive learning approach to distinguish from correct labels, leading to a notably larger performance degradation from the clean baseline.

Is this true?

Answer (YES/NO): YES